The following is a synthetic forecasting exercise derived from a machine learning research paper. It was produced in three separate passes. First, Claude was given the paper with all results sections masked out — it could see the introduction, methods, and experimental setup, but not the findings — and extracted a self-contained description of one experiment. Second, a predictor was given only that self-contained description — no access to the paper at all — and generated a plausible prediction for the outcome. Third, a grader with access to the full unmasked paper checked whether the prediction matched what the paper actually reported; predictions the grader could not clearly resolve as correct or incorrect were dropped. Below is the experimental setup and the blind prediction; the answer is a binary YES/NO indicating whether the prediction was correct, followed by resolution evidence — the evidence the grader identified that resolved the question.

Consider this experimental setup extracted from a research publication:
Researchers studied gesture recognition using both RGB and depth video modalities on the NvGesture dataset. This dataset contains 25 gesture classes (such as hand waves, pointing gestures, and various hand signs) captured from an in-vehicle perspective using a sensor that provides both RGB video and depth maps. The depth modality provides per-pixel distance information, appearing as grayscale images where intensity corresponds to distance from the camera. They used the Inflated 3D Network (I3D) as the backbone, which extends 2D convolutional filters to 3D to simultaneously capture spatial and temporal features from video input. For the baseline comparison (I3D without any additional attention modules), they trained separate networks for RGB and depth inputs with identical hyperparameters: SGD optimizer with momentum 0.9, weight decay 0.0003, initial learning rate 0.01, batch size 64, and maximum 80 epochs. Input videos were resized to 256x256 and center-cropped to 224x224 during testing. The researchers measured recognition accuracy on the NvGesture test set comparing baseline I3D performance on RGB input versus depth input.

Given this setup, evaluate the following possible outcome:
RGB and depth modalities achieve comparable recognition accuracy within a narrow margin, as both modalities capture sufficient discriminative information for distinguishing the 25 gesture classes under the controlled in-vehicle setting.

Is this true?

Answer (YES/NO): YES